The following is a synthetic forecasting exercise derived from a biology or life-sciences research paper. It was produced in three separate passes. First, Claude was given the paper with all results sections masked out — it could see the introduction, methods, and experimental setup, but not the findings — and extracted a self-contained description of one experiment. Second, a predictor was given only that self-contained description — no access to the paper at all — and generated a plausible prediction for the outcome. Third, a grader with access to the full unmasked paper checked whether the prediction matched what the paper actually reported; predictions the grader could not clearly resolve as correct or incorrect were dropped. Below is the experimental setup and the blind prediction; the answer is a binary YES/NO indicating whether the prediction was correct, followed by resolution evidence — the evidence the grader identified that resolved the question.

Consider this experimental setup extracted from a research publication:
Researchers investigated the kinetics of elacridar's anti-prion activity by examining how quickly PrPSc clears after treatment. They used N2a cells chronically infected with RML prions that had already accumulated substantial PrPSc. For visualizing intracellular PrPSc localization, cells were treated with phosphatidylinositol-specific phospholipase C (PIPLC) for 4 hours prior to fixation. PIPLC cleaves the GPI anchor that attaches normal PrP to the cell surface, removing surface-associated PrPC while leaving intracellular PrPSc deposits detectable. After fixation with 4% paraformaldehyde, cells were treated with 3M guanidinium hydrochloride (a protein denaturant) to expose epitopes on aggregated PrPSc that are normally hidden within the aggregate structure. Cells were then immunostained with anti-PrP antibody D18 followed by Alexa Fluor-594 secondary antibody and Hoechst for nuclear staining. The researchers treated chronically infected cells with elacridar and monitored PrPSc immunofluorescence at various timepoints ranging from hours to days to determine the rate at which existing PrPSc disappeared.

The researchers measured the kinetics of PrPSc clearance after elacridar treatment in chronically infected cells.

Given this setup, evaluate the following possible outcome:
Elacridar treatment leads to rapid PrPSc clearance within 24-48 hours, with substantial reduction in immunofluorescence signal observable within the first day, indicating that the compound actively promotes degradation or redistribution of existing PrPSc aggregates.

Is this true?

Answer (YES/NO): NO